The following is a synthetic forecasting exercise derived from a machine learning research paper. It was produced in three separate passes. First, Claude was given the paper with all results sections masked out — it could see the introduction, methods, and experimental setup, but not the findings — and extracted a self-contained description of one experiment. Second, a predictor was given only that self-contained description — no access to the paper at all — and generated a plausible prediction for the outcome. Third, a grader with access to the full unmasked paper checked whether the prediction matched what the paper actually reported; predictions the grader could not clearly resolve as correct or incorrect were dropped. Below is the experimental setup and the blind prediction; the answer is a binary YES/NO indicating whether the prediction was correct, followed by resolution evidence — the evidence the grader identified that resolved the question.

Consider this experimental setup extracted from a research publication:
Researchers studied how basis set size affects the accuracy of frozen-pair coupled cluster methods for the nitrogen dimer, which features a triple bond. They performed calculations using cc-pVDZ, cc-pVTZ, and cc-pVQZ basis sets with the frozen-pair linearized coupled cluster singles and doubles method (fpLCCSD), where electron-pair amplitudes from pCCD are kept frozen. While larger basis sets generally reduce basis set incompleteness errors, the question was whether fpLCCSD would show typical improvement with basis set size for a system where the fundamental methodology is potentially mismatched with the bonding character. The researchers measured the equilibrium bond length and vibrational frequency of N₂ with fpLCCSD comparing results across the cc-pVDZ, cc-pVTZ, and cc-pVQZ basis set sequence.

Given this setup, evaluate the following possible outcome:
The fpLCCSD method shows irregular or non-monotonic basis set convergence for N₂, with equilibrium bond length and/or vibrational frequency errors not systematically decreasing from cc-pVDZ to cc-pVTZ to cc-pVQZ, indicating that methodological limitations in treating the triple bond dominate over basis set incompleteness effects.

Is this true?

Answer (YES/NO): YES